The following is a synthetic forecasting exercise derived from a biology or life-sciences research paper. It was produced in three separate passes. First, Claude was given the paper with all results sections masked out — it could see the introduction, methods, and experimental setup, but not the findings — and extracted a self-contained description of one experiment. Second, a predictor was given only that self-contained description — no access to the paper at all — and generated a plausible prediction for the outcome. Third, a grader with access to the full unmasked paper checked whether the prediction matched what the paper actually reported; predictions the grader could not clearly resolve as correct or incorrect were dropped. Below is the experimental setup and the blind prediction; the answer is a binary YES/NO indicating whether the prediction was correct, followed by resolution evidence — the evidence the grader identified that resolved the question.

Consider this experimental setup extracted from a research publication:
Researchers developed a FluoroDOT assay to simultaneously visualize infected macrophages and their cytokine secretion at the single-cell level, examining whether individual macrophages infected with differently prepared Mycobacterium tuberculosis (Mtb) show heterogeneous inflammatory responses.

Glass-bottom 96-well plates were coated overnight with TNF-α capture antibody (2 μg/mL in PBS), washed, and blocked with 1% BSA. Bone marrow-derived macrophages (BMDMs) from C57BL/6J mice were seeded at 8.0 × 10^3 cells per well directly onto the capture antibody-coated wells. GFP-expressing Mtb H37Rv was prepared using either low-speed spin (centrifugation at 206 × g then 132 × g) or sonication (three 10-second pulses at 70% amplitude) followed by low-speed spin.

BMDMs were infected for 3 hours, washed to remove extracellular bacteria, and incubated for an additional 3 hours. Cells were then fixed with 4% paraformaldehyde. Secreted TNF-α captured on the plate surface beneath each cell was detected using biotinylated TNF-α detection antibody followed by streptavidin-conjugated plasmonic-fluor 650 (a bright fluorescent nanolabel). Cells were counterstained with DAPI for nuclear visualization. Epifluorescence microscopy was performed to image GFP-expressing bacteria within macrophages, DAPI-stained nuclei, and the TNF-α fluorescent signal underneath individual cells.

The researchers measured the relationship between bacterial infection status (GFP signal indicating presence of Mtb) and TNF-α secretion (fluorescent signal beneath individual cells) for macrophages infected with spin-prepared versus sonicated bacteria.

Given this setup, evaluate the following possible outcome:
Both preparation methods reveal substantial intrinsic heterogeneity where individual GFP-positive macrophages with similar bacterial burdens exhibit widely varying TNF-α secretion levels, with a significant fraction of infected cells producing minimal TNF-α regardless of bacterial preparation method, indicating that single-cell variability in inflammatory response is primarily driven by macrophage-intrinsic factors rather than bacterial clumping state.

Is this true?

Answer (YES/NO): NO